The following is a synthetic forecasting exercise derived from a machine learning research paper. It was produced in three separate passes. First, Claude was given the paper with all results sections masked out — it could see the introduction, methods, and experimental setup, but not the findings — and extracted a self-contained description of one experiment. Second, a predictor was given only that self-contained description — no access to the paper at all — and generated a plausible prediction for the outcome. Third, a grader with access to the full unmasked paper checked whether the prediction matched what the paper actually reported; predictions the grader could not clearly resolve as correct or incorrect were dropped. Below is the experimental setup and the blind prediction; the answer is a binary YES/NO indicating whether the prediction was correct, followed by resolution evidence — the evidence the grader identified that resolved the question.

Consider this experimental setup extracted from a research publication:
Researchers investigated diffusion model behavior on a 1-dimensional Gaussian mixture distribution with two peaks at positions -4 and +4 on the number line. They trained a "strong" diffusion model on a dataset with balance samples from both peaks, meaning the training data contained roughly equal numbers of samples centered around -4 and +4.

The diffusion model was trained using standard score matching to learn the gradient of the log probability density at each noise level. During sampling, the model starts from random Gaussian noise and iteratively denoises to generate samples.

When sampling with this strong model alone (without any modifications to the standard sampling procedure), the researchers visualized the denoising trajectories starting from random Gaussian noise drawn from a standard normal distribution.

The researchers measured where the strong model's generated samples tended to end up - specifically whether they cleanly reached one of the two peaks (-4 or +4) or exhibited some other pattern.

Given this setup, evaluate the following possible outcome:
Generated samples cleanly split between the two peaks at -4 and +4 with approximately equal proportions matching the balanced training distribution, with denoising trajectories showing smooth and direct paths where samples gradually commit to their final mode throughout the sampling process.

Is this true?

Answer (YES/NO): NO